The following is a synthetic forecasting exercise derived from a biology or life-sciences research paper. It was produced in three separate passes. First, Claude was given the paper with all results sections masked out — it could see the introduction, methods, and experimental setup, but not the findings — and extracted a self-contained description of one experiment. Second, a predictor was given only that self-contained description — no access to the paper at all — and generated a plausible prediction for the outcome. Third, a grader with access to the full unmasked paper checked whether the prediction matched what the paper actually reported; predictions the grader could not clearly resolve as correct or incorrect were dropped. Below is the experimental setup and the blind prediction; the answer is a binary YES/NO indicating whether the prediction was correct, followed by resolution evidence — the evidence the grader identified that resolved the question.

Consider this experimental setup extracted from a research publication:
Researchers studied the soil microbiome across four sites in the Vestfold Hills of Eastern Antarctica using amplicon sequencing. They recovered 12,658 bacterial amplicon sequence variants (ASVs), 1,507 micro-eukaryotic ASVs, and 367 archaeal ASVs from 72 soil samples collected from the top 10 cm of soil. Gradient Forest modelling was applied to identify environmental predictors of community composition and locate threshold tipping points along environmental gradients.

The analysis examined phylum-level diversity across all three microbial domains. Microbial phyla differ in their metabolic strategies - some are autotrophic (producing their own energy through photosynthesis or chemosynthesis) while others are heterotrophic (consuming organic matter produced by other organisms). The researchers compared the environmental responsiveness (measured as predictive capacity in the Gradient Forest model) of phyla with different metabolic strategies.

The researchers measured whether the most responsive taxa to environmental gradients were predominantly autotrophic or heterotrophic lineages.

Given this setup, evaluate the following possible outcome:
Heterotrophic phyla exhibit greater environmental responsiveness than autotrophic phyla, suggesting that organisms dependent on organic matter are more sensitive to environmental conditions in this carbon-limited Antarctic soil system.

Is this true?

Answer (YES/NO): NO